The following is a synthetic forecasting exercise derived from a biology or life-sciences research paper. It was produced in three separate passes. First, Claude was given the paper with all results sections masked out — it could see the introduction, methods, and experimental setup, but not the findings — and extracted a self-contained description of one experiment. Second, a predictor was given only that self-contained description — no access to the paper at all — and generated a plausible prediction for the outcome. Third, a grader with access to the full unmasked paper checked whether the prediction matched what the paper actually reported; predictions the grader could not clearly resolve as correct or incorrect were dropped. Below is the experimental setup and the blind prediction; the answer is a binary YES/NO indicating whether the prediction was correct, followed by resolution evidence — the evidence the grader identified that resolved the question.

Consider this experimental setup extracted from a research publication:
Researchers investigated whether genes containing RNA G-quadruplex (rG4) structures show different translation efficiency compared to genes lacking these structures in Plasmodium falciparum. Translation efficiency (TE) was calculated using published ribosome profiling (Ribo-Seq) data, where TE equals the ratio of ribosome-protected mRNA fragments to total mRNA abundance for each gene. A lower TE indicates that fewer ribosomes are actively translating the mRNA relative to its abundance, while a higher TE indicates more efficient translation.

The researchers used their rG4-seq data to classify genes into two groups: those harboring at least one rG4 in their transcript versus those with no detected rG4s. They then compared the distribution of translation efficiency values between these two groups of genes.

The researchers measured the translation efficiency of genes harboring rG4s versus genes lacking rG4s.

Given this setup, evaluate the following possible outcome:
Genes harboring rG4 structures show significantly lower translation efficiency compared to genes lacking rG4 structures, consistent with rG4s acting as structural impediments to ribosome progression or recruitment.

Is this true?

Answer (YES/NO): NO